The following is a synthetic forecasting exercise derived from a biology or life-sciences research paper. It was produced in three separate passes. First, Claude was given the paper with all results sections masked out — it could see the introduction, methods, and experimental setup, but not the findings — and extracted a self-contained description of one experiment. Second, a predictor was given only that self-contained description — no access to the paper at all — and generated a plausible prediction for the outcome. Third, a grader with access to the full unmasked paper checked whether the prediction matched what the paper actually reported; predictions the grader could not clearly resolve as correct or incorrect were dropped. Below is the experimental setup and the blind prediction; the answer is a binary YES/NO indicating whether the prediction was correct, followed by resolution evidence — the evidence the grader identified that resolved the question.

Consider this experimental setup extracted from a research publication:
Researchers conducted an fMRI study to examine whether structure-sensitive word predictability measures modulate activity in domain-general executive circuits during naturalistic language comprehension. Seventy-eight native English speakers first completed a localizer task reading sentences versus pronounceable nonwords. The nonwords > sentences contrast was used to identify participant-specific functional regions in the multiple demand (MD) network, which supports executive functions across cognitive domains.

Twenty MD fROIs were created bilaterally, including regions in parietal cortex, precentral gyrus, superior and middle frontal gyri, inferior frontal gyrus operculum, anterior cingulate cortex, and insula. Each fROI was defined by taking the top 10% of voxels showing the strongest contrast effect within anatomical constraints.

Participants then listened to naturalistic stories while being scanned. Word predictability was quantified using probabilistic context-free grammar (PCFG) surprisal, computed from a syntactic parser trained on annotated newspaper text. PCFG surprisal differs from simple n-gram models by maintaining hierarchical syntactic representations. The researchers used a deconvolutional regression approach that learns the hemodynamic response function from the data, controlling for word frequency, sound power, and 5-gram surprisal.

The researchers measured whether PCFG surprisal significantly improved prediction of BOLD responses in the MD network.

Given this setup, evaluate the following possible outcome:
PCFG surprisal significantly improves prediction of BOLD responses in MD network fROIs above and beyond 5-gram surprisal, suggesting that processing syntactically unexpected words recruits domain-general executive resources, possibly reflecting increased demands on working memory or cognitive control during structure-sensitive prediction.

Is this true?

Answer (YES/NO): NO